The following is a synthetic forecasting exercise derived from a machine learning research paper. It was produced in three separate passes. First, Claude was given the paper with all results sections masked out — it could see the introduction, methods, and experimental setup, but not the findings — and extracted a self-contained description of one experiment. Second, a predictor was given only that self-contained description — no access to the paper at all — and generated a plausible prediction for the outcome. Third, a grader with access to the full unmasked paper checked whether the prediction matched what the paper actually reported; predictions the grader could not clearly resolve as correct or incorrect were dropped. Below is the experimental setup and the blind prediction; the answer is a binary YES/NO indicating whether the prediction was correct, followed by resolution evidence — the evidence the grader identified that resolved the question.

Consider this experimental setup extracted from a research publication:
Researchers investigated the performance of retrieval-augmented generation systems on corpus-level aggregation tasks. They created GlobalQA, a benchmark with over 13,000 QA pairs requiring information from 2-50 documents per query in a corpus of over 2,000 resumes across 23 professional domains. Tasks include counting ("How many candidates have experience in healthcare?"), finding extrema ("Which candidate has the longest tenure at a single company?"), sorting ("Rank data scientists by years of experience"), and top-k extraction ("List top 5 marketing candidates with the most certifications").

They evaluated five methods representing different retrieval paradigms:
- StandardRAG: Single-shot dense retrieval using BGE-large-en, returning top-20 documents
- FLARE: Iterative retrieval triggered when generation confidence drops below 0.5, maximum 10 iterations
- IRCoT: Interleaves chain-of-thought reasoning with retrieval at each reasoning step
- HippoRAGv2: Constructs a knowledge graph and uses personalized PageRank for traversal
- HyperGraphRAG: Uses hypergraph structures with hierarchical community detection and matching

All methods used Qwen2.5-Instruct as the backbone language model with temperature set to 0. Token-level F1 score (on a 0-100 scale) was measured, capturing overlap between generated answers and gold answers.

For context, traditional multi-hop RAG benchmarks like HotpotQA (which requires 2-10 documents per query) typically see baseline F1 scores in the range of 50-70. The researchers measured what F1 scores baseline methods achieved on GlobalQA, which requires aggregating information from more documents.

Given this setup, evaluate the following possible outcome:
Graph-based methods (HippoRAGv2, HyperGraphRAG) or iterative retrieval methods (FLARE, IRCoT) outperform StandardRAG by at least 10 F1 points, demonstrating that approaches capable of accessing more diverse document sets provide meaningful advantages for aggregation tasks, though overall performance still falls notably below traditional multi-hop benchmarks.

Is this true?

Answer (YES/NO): NO